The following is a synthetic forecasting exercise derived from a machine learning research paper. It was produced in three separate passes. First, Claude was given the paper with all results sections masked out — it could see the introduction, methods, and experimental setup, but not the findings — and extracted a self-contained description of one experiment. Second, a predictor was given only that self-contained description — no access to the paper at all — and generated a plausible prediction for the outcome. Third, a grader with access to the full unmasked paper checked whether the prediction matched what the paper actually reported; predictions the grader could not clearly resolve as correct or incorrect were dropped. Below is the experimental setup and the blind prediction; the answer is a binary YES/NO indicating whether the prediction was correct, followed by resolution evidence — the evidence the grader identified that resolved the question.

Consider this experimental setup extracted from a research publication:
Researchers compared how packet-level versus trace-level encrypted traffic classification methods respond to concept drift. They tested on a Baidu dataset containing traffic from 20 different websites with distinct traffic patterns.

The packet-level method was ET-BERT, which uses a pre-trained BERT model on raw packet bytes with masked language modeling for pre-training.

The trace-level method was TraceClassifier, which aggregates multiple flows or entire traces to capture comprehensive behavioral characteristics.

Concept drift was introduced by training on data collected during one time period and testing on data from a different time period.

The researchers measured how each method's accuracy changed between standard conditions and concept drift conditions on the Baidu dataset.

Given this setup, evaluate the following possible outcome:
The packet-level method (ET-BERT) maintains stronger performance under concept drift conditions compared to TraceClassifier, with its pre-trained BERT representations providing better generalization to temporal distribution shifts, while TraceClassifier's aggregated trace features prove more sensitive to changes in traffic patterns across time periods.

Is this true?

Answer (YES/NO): NO